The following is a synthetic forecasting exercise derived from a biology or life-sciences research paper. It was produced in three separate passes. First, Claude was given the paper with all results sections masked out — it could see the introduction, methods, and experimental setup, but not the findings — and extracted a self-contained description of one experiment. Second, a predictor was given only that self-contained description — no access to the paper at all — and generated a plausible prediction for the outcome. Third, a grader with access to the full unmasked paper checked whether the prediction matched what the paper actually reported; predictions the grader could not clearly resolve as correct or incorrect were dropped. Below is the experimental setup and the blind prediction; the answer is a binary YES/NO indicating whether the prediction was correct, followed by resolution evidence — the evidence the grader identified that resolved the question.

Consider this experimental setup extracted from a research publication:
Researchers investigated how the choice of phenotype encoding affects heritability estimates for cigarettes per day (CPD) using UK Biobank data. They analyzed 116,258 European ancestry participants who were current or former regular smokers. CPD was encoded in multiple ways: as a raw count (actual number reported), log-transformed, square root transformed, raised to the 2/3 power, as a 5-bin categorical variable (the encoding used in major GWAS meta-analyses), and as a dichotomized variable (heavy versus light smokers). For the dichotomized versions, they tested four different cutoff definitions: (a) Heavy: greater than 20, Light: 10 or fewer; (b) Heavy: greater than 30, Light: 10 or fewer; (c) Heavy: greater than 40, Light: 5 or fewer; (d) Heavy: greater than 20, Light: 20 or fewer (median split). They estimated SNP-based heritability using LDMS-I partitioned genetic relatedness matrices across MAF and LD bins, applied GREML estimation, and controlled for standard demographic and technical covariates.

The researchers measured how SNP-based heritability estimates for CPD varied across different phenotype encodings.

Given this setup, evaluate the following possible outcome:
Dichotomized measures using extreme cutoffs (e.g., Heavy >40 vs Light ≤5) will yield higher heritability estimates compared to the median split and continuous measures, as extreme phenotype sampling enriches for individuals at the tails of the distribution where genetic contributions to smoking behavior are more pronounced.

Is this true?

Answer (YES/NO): YES